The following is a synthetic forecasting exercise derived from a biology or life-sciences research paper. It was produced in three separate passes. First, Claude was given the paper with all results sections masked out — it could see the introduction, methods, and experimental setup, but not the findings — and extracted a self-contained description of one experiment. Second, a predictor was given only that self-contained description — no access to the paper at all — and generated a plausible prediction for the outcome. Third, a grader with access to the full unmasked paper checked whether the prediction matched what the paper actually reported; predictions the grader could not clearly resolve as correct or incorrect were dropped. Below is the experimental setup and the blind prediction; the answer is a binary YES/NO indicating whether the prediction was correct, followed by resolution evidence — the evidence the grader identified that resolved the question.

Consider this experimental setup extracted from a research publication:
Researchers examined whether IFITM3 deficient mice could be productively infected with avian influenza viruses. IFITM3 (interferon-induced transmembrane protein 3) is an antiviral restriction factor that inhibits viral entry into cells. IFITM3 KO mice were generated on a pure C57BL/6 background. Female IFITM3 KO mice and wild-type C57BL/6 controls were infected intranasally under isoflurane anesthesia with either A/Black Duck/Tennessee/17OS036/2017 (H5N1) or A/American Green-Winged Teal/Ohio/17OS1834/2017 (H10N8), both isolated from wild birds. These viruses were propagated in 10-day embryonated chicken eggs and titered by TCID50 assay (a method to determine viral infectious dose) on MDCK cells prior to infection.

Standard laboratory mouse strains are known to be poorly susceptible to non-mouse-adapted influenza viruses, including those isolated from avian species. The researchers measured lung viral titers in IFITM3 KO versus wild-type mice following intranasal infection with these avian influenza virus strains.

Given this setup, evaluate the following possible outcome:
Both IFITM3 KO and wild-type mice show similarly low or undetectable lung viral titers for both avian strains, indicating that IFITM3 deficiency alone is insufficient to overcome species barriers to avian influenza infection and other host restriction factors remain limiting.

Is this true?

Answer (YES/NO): NO